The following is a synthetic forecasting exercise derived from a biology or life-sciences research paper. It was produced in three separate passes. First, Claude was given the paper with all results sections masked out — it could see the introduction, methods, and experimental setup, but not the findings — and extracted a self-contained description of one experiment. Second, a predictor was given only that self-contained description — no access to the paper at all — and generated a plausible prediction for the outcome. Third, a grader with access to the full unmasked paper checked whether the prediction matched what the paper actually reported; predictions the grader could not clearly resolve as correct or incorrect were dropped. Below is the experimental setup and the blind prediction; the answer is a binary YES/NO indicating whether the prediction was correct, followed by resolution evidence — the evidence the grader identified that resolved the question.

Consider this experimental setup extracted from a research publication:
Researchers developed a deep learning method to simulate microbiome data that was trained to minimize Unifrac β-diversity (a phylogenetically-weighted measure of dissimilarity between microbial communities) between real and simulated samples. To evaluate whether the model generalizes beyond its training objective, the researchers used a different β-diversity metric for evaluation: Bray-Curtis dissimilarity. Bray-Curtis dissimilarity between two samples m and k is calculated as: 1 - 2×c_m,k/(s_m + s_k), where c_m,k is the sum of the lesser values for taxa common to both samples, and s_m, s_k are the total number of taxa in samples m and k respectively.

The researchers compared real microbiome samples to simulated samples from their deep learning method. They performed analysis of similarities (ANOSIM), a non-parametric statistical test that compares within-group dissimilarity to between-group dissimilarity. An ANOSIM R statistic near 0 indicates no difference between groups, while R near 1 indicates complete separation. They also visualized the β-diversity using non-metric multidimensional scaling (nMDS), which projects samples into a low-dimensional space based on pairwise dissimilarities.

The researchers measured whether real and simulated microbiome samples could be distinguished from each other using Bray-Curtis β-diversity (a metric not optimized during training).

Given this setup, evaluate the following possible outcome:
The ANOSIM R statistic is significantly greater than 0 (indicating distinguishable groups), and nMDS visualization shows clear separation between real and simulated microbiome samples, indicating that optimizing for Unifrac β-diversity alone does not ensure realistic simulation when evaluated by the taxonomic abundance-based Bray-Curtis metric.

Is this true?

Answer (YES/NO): NO